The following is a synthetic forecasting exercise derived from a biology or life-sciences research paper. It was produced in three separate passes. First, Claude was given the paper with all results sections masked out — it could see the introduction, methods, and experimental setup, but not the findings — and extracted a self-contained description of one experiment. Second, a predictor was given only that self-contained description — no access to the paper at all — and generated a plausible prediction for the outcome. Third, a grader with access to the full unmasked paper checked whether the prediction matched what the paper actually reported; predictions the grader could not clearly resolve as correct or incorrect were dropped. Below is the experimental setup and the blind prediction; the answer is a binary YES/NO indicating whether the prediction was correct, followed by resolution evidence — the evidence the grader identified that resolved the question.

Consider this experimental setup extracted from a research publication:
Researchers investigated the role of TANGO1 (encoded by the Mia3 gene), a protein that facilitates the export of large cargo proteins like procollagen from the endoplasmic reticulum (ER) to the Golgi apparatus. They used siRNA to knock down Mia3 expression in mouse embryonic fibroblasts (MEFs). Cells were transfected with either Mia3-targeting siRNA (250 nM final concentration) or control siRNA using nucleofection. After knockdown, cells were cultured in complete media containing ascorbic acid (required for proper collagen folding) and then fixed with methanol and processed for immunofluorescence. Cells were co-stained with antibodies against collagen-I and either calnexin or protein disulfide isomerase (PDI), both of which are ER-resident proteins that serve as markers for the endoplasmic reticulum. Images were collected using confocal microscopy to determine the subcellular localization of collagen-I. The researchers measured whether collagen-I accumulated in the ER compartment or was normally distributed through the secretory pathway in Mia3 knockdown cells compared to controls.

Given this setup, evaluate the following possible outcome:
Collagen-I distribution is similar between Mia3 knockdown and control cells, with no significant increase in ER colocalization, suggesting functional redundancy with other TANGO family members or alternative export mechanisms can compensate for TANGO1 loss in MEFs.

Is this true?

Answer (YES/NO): NO